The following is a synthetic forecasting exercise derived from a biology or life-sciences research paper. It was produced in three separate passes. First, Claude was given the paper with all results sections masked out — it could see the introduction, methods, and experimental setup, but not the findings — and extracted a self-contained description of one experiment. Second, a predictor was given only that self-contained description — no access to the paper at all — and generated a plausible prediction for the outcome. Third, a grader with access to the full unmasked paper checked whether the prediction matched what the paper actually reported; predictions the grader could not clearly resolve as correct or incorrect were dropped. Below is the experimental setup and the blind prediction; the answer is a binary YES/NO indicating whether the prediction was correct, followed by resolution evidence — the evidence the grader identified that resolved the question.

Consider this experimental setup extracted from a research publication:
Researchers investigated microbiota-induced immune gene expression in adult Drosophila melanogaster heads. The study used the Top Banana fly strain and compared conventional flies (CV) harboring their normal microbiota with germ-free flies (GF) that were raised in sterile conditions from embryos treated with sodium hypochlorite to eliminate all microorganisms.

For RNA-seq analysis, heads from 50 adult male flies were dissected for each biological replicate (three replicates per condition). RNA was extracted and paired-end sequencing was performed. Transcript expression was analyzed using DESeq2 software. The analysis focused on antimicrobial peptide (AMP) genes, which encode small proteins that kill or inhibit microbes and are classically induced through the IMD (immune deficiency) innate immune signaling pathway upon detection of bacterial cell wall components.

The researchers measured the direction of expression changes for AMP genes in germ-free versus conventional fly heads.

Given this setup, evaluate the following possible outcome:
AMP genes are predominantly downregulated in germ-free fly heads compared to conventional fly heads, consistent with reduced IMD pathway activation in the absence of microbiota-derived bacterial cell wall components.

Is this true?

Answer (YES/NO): YES